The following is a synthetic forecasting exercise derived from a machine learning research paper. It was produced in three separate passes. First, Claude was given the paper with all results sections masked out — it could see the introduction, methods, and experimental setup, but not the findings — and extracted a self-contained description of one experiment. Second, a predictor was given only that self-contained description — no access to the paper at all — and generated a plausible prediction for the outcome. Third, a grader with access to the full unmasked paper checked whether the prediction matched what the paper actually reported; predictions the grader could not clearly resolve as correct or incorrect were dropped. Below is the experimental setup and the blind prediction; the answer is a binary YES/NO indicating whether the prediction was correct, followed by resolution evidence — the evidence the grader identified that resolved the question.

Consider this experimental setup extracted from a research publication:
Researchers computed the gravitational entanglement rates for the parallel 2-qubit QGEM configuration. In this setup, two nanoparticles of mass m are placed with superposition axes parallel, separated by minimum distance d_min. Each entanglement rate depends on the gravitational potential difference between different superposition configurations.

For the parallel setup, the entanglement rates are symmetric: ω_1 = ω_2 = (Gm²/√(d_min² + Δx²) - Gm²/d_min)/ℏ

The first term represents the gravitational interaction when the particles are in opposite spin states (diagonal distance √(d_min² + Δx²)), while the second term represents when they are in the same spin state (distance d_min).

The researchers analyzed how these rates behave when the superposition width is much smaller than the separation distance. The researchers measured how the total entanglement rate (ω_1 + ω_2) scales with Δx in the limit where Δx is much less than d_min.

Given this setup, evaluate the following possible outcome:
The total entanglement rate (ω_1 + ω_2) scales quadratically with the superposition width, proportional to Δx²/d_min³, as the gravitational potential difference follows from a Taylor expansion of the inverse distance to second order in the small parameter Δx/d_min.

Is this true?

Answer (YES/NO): YES